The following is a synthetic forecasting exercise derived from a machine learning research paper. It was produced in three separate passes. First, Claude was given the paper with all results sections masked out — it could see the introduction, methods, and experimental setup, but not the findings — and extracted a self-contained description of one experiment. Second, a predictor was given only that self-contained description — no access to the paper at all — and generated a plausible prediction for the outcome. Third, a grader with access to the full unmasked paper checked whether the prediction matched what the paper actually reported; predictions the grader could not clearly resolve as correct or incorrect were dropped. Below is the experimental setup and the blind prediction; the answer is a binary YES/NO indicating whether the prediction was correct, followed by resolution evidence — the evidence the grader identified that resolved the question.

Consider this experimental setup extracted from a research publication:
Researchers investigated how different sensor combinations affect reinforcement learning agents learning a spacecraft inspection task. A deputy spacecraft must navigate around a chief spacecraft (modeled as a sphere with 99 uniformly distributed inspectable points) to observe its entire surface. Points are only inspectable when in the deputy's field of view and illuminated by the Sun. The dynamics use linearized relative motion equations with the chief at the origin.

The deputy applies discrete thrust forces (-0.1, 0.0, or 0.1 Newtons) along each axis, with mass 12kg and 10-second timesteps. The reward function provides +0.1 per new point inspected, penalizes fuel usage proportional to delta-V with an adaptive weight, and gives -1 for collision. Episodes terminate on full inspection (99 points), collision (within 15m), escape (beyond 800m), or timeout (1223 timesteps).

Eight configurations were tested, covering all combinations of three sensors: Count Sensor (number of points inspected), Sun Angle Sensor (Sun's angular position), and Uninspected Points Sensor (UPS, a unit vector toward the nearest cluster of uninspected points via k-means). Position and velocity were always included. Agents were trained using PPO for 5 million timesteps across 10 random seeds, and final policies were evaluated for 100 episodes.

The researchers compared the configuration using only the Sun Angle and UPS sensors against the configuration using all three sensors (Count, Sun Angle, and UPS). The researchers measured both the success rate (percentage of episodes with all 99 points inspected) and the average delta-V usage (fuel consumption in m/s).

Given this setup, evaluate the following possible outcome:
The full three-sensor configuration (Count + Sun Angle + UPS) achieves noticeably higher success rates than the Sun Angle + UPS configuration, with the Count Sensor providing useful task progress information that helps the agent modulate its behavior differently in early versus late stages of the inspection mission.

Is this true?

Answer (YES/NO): NO